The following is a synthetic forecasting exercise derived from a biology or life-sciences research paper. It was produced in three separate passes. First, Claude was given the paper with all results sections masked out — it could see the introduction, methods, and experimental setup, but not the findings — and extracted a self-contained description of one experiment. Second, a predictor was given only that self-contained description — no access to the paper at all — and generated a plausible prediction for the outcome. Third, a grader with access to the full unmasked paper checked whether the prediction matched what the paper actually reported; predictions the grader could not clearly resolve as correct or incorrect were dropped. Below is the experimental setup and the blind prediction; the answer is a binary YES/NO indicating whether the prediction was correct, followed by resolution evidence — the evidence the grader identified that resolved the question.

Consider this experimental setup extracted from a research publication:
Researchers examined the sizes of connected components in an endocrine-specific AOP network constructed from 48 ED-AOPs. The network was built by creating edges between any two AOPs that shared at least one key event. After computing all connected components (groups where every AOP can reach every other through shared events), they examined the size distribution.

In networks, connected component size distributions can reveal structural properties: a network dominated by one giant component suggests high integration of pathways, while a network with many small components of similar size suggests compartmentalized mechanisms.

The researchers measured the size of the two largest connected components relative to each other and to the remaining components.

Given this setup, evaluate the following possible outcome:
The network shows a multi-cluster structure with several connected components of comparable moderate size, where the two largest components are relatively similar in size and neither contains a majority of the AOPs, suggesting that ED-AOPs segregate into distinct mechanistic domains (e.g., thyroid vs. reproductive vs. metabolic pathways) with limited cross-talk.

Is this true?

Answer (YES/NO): NO